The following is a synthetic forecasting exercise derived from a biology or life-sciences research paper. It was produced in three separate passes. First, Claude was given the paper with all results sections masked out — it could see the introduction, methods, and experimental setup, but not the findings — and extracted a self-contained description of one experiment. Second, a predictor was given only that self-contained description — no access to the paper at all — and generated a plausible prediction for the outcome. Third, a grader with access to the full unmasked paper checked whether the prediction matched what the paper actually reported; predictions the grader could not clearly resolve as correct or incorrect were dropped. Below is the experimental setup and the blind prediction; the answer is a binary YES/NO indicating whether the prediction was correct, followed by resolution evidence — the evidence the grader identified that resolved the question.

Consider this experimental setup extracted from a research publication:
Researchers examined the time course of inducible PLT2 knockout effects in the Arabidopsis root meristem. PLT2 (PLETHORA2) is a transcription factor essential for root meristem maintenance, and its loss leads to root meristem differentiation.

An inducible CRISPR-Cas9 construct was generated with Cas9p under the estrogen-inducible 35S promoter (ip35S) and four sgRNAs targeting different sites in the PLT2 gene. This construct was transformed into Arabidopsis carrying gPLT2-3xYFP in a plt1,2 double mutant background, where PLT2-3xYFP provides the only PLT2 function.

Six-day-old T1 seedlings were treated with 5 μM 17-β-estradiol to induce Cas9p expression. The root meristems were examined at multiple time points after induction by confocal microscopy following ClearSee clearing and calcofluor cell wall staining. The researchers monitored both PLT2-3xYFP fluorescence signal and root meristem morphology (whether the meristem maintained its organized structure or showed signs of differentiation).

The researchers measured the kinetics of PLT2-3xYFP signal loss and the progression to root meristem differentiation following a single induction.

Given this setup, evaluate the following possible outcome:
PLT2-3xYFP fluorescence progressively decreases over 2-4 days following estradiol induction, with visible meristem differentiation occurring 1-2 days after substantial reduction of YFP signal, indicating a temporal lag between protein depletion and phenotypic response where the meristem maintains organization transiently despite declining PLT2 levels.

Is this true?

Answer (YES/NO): NO